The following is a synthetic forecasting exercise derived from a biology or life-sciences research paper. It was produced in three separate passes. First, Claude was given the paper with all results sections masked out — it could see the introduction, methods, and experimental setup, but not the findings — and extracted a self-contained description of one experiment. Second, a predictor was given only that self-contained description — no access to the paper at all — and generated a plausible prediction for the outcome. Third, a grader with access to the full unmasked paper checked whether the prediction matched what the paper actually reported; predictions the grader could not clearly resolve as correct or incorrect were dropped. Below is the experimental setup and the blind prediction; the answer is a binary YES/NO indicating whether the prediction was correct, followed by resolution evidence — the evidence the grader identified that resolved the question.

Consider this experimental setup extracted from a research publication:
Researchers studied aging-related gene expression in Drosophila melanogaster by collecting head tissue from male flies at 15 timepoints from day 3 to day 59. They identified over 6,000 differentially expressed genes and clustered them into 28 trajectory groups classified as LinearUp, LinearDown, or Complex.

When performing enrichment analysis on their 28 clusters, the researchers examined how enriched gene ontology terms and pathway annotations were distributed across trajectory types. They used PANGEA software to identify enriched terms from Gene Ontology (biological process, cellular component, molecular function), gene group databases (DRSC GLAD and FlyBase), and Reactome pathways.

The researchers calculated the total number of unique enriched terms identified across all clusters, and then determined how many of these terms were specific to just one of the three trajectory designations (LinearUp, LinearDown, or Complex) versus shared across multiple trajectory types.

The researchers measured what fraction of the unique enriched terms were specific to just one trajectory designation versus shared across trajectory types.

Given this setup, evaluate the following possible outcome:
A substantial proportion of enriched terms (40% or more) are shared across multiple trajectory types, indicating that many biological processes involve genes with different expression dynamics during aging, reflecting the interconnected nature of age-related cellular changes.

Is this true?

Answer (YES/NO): NO